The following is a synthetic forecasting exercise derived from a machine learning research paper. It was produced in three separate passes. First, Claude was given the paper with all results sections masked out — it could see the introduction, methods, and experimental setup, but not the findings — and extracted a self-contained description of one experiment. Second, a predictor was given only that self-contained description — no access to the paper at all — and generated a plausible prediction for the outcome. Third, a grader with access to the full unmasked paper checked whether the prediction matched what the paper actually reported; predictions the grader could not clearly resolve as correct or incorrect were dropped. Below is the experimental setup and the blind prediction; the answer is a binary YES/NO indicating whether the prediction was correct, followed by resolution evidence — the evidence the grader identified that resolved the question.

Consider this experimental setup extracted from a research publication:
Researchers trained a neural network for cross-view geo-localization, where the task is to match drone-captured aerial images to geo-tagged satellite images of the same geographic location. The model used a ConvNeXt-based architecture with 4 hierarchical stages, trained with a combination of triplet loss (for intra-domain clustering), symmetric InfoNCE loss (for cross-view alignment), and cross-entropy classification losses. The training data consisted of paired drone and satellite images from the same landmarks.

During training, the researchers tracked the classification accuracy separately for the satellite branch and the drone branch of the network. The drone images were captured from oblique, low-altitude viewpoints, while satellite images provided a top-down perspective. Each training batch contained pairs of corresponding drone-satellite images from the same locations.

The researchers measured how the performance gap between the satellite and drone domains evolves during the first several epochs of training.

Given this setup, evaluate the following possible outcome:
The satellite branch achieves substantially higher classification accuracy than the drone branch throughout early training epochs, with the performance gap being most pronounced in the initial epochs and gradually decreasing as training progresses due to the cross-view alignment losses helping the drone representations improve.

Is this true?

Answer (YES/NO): NO